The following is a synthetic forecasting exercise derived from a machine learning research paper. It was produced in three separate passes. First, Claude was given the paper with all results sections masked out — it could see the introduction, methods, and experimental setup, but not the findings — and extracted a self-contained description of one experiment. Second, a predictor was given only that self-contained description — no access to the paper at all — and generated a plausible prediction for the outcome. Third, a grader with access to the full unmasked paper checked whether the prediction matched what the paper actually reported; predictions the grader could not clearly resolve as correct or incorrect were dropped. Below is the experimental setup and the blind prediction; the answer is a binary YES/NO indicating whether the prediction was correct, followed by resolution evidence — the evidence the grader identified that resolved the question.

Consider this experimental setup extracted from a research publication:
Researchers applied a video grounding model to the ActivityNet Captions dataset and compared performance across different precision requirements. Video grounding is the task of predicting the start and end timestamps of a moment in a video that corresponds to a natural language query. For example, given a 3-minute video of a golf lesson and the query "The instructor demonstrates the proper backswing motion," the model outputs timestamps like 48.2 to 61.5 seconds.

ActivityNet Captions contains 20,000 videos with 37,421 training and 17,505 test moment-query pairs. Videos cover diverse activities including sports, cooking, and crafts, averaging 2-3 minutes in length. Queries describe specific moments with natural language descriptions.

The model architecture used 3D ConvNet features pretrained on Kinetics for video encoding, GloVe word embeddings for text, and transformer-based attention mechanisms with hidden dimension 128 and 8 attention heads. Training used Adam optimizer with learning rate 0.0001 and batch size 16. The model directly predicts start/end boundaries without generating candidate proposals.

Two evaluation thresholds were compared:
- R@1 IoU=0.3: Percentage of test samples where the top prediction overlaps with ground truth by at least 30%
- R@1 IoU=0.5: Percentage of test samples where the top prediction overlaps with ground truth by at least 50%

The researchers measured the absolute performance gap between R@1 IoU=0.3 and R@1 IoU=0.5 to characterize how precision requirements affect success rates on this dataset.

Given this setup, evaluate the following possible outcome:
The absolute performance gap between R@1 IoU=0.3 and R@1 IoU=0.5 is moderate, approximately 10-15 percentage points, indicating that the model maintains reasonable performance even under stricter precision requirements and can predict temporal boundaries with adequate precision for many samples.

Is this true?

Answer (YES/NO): NO